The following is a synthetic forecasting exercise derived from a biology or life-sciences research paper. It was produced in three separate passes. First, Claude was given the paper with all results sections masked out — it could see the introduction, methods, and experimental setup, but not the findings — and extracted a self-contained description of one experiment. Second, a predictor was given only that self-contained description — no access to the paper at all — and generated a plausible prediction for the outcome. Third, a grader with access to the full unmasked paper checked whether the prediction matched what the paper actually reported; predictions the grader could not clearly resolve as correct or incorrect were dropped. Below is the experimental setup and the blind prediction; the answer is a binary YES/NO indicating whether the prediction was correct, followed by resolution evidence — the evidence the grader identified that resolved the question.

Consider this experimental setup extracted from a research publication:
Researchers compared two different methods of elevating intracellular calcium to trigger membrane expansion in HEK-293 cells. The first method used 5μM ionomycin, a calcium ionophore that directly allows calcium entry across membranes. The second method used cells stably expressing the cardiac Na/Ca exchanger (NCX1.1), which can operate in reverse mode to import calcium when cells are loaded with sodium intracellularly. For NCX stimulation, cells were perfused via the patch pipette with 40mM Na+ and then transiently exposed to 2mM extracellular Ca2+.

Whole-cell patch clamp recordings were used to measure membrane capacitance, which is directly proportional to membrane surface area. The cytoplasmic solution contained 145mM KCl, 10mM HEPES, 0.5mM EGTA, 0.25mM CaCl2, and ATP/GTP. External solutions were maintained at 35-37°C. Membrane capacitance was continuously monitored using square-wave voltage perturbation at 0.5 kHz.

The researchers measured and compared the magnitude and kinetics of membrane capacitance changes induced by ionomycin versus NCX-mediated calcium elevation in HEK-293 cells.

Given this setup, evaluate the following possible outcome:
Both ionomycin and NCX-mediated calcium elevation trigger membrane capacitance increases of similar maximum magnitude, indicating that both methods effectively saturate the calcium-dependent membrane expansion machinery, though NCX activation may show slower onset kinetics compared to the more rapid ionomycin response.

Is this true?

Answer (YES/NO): NO